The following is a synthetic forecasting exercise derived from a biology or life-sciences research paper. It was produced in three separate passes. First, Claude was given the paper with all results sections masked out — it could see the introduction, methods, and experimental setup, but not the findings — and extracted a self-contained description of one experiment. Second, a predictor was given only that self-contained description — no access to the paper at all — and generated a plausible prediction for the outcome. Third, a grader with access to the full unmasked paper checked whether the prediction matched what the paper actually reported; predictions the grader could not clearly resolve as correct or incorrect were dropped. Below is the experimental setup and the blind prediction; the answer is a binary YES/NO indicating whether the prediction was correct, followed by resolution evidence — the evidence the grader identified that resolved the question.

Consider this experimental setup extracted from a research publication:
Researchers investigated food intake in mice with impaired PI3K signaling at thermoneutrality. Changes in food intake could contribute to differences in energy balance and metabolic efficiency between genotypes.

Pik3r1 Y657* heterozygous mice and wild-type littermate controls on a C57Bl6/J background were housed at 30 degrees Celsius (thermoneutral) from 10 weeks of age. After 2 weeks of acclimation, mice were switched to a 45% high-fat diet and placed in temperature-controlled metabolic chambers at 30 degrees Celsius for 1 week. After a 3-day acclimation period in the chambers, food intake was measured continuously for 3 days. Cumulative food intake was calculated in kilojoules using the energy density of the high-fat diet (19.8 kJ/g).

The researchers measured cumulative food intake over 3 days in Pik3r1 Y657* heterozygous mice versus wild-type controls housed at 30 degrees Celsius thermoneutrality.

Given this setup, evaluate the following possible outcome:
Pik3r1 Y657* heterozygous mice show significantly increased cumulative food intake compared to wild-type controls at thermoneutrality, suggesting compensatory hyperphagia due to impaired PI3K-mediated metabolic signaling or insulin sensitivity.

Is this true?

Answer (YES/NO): NO